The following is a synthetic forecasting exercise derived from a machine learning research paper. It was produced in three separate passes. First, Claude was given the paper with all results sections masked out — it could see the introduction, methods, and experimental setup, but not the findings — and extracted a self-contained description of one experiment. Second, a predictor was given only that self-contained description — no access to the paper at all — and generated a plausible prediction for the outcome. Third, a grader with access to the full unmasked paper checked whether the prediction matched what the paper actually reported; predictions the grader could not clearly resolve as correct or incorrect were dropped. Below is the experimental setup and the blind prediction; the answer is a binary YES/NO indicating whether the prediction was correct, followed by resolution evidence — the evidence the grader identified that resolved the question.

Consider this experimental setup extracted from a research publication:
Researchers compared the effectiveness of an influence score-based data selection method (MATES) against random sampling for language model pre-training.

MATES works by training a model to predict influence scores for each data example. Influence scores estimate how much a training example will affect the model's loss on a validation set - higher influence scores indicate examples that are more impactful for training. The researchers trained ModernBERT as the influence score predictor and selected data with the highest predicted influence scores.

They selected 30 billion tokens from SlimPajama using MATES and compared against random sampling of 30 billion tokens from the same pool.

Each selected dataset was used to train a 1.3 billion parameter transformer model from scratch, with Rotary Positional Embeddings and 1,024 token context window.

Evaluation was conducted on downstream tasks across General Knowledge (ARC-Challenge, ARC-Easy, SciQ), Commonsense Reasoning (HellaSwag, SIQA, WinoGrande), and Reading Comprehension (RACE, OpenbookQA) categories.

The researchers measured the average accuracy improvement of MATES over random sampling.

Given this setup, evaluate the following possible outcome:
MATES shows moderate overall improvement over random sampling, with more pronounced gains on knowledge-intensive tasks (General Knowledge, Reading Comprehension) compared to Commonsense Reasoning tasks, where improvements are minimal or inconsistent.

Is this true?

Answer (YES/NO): NO